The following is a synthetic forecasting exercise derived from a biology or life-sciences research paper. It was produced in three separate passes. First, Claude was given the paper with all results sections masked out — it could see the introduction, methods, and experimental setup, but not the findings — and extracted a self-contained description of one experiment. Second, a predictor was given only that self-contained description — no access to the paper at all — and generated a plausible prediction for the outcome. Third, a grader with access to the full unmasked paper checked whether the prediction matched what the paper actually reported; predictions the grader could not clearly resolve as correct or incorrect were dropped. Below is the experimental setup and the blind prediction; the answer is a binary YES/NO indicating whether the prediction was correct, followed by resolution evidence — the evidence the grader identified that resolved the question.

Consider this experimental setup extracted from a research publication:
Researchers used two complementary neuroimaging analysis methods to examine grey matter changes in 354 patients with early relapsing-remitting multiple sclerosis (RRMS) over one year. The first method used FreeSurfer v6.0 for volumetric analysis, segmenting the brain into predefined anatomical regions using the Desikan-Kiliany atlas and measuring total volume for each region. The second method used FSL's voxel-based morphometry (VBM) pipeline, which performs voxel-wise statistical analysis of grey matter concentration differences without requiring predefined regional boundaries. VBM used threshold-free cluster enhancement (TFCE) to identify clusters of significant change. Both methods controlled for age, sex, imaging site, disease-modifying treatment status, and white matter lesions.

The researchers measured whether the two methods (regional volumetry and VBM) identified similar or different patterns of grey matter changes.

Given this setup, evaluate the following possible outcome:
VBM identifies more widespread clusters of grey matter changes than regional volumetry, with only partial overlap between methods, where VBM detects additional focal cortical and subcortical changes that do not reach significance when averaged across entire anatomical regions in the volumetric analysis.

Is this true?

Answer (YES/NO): NO